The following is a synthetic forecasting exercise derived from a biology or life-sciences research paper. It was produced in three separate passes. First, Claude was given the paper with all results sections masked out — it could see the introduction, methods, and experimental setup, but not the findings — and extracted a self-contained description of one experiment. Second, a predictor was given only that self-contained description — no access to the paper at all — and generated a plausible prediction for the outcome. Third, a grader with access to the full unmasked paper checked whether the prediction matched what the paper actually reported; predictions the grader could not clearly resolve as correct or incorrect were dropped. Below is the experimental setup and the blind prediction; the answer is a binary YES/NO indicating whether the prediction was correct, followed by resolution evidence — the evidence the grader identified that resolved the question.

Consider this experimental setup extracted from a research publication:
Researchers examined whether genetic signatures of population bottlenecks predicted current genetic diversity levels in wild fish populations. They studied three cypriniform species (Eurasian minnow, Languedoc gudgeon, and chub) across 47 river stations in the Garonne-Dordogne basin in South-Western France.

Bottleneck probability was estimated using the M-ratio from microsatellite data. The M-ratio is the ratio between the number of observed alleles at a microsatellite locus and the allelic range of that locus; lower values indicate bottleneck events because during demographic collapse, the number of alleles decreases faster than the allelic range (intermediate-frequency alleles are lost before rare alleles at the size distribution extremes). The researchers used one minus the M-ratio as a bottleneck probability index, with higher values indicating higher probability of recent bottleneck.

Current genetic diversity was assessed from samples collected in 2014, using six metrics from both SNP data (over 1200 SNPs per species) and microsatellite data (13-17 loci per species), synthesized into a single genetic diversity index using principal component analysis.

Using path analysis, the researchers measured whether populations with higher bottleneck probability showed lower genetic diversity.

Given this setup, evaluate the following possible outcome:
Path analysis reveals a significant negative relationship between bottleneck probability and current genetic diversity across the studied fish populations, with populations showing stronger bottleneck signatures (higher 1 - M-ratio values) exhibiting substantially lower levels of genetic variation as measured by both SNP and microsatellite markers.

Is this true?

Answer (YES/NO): YES